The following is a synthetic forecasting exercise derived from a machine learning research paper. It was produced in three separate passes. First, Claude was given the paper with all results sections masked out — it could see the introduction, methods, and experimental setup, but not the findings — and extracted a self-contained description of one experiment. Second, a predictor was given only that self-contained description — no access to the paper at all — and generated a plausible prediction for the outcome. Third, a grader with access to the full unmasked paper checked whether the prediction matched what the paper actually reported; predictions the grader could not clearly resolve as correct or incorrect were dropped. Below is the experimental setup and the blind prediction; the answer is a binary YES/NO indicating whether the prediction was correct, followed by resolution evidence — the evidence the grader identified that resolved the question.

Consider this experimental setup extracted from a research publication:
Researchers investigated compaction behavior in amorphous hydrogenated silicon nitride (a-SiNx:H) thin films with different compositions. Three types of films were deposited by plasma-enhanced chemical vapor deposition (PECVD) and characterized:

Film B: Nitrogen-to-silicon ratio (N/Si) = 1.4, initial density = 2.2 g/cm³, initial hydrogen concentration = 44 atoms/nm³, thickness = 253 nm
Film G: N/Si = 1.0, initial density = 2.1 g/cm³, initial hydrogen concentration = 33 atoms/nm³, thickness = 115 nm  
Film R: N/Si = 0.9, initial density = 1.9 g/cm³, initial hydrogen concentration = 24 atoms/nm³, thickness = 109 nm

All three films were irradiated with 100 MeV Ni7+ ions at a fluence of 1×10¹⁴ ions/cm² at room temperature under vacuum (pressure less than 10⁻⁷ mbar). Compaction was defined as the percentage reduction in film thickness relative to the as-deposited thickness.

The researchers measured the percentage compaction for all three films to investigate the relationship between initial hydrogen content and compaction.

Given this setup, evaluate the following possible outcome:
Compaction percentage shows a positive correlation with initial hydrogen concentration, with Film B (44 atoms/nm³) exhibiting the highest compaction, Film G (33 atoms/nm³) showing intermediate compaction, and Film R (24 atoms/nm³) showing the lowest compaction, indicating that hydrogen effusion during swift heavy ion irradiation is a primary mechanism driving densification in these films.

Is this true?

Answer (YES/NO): NO